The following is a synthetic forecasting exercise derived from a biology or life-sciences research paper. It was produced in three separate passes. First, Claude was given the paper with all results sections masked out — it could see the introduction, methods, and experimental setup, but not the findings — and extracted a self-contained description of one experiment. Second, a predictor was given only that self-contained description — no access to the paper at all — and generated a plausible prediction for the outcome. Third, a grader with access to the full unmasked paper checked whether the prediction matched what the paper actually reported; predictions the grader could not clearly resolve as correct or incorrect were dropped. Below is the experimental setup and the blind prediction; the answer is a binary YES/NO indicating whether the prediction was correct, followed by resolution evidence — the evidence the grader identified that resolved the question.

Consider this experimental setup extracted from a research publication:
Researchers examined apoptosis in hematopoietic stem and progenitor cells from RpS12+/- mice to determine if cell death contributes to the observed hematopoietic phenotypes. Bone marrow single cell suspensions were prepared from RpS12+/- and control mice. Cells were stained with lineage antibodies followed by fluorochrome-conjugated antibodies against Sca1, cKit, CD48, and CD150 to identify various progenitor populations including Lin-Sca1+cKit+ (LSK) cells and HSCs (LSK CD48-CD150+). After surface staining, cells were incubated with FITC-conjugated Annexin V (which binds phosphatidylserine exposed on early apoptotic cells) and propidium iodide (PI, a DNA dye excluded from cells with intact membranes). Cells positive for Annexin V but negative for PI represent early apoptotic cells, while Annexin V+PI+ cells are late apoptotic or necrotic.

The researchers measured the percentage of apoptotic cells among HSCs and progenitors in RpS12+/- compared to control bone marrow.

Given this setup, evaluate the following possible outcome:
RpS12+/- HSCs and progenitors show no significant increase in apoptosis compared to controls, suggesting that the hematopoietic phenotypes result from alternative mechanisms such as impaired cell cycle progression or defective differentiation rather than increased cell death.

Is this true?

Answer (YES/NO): NO